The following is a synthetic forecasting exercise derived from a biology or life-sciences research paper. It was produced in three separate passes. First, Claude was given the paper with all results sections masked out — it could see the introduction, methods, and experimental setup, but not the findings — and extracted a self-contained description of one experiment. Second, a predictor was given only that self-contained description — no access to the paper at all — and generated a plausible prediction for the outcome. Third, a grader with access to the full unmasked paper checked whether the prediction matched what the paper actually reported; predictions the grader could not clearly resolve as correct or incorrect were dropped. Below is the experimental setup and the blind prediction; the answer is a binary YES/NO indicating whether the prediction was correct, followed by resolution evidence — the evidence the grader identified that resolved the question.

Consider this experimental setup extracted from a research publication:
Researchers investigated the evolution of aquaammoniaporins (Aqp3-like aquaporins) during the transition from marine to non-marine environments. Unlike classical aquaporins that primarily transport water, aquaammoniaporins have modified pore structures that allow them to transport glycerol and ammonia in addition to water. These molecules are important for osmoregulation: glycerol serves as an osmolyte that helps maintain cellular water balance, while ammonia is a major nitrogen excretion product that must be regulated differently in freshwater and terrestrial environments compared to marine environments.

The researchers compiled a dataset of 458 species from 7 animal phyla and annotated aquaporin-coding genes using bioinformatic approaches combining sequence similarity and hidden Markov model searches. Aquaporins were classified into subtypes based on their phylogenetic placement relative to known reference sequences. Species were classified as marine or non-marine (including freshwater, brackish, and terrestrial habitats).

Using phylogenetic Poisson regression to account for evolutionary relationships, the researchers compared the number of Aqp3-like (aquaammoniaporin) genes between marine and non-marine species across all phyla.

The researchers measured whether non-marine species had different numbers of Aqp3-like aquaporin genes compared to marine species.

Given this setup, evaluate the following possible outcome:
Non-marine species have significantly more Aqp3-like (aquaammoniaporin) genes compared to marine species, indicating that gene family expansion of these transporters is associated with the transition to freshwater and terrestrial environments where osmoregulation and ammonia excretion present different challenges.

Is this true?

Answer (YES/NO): YES